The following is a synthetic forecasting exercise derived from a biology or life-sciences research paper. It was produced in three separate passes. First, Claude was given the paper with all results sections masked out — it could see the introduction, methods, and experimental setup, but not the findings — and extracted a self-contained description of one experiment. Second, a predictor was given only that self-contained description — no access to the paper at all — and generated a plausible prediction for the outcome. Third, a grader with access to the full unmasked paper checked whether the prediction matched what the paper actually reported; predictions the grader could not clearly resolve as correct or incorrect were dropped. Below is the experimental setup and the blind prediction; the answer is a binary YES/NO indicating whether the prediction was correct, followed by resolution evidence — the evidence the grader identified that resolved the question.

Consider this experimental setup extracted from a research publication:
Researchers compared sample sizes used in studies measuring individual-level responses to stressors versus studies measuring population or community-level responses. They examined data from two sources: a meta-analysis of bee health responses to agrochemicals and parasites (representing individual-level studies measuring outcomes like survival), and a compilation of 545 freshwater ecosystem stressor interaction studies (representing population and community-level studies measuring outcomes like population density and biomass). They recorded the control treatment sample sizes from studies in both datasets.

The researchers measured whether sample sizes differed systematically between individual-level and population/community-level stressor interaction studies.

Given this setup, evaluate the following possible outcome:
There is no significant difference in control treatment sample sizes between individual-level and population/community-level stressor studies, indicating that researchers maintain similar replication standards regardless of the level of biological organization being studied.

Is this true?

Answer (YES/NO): NO